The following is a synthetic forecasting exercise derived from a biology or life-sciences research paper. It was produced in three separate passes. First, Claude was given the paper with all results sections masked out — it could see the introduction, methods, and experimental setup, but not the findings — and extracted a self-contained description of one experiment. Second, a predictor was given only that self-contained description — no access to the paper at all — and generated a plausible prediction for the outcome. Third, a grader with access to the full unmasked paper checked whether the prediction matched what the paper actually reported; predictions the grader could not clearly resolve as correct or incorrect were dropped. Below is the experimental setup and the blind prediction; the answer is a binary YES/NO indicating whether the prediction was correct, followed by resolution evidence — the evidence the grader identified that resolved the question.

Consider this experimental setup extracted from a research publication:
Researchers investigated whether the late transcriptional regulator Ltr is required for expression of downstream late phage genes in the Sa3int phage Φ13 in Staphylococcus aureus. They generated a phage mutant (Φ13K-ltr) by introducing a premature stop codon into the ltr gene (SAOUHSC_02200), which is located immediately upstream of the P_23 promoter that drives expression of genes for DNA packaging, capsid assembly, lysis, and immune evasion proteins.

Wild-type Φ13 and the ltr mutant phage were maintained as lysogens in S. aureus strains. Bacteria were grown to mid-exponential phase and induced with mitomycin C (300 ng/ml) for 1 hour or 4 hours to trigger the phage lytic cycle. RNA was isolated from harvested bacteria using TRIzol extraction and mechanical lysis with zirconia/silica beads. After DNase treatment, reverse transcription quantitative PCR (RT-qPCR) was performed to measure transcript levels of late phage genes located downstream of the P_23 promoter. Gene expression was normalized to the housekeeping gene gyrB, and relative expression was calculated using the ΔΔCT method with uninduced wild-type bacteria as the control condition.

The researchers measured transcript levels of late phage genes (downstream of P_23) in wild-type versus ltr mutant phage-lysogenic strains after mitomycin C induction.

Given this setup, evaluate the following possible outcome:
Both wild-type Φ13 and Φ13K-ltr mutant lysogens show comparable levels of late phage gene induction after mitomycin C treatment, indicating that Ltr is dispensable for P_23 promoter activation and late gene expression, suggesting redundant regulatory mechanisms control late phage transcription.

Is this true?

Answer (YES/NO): NO